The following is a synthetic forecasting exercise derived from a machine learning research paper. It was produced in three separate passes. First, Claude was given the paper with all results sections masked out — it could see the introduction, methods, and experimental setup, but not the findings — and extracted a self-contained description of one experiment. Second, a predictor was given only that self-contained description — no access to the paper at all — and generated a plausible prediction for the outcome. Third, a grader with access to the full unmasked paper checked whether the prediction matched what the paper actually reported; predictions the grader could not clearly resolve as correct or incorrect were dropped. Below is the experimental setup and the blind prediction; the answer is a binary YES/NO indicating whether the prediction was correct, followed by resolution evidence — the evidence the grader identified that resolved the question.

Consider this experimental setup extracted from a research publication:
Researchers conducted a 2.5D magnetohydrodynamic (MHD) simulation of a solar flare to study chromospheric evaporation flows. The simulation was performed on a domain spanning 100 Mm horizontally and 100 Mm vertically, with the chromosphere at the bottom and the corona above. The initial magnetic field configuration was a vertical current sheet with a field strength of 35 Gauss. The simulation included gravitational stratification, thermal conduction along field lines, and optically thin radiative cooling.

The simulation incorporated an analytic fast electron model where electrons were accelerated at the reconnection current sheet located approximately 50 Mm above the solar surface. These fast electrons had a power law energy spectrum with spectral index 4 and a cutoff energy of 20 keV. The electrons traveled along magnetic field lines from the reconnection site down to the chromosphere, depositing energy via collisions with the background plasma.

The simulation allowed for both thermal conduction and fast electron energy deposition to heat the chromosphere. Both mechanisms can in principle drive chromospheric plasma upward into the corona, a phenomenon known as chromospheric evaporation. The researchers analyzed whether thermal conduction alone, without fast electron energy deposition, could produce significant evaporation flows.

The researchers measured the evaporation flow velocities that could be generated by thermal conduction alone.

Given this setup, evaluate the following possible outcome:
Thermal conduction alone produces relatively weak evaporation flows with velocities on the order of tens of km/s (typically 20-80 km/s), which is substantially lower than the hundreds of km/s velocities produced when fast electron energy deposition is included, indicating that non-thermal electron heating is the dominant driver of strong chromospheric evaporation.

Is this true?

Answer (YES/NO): NO